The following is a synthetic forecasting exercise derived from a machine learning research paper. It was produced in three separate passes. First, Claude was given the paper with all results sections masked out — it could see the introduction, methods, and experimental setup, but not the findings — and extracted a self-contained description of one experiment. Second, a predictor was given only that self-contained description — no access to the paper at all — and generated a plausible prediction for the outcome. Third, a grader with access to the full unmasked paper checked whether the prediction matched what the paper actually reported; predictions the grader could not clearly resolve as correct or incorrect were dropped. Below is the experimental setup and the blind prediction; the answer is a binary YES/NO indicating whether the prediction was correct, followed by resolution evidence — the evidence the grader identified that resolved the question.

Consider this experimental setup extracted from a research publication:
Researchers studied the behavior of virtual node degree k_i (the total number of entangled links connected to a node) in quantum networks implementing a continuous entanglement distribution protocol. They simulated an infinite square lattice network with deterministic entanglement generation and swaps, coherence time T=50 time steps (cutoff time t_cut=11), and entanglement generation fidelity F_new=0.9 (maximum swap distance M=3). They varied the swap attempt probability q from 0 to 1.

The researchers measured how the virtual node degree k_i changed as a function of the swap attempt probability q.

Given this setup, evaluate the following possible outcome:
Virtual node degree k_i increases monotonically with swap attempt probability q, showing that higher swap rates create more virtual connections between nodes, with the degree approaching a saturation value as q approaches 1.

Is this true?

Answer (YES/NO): NO